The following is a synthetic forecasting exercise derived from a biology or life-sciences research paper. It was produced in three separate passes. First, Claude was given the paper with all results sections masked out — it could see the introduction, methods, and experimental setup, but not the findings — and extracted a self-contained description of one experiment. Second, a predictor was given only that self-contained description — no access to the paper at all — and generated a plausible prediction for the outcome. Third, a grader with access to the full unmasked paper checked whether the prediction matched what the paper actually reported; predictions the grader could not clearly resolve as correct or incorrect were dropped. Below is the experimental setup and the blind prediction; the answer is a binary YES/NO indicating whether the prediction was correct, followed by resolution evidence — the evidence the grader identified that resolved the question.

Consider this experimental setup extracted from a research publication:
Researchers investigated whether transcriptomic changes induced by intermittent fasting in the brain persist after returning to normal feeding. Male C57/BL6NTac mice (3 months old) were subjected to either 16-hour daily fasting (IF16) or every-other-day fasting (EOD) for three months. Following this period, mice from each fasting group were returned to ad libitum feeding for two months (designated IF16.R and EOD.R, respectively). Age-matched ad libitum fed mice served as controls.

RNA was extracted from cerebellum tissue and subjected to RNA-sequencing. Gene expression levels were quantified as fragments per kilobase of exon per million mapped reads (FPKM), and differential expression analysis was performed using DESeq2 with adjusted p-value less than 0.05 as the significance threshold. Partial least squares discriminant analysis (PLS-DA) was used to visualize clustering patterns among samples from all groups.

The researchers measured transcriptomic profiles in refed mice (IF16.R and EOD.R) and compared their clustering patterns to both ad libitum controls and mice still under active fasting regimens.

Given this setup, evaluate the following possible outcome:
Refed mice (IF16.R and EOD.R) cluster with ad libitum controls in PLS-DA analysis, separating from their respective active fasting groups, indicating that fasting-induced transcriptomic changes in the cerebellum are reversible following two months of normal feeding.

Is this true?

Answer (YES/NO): YES